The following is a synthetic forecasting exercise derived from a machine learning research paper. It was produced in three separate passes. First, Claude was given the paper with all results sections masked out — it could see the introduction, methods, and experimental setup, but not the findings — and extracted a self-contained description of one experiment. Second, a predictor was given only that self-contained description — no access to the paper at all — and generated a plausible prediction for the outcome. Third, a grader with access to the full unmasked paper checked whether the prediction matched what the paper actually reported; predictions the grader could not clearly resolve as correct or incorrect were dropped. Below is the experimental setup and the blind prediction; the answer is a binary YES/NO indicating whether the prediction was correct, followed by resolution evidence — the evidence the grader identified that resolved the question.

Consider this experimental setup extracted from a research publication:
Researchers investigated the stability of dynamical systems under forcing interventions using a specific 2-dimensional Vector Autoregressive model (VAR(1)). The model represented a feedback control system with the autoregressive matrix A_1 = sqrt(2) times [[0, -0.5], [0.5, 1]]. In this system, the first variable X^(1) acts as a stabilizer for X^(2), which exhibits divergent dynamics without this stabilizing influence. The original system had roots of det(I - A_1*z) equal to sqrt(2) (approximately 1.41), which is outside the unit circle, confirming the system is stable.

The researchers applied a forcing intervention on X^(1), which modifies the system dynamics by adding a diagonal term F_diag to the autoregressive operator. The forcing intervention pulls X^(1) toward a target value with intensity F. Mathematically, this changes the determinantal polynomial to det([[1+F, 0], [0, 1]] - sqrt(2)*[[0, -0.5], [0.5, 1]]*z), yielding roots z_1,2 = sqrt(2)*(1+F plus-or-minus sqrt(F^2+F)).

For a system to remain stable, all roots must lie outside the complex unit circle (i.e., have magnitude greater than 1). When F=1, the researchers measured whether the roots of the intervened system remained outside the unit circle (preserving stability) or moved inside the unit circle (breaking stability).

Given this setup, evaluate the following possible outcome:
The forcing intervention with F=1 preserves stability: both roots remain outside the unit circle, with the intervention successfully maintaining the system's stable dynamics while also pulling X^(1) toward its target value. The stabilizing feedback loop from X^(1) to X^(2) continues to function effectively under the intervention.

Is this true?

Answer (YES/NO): NO